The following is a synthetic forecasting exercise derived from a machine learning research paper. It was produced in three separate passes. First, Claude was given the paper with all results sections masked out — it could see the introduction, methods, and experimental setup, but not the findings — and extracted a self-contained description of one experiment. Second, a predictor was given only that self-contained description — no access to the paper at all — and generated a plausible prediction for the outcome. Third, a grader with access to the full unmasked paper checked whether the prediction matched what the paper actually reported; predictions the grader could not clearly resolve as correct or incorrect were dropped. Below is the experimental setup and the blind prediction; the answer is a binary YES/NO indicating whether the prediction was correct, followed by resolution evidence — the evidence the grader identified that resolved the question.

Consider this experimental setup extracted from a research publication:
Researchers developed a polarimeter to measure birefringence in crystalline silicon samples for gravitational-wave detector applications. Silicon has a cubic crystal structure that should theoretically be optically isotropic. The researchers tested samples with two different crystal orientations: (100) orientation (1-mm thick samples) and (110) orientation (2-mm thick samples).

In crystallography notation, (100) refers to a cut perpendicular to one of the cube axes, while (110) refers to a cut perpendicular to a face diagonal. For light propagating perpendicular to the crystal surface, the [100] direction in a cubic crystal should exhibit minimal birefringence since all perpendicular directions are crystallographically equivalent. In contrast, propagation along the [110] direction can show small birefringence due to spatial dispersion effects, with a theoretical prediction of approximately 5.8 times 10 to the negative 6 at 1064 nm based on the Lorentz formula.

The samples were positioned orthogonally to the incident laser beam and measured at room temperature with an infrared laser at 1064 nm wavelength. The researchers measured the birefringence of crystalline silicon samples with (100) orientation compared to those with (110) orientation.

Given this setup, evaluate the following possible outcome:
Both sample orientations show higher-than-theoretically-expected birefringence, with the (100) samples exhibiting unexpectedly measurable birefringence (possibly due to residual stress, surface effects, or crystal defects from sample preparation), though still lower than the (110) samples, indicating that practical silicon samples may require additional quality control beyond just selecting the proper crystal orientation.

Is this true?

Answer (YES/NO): NO